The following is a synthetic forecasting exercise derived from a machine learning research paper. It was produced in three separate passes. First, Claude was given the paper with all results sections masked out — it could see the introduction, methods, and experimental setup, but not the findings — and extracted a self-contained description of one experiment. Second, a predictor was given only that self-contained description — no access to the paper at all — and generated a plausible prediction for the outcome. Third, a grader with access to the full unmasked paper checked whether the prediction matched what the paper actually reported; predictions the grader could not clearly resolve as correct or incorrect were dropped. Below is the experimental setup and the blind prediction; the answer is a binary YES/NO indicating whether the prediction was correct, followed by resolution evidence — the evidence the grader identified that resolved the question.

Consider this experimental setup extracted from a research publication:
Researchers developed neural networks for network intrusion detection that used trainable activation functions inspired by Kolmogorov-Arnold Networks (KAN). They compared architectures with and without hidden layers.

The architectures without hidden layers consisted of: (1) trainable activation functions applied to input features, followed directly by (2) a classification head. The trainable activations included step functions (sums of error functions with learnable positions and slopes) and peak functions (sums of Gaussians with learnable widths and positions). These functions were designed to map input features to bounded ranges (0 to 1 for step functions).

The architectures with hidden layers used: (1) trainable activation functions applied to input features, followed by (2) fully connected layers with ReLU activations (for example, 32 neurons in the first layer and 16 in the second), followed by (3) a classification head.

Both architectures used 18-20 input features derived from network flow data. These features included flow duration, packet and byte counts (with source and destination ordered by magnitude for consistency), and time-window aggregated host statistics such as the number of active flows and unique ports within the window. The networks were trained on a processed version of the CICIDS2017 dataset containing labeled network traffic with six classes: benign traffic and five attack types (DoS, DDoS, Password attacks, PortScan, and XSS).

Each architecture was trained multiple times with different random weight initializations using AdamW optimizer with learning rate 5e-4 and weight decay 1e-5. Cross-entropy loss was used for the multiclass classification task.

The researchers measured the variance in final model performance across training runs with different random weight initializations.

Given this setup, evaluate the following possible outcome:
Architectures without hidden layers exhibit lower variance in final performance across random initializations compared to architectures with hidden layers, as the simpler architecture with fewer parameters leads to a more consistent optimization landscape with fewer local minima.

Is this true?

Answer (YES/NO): YES